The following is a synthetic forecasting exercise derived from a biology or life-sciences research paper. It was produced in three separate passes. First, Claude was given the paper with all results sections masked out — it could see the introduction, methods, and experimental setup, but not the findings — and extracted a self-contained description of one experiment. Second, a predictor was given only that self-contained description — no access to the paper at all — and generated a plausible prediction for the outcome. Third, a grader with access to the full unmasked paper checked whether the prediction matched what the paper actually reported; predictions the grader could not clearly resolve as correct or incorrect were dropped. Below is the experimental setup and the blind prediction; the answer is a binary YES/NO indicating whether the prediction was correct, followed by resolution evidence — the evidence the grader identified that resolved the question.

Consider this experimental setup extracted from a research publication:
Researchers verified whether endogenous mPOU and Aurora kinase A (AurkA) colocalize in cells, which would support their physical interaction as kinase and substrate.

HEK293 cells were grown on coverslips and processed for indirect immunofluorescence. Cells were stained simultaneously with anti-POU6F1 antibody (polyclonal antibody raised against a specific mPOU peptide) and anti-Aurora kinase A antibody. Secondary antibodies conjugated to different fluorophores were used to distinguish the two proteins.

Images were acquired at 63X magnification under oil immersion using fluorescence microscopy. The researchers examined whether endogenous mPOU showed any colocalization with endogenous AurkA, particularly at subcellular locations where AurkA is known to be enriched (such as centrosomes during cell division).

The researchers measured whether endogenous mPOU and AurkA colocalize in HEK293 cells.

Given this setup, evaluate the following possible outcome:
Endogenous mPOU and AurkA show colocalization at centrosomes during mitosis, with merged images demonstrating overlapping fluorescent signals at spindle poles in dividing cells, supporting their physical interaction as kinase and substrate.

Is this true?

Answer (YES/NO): YES